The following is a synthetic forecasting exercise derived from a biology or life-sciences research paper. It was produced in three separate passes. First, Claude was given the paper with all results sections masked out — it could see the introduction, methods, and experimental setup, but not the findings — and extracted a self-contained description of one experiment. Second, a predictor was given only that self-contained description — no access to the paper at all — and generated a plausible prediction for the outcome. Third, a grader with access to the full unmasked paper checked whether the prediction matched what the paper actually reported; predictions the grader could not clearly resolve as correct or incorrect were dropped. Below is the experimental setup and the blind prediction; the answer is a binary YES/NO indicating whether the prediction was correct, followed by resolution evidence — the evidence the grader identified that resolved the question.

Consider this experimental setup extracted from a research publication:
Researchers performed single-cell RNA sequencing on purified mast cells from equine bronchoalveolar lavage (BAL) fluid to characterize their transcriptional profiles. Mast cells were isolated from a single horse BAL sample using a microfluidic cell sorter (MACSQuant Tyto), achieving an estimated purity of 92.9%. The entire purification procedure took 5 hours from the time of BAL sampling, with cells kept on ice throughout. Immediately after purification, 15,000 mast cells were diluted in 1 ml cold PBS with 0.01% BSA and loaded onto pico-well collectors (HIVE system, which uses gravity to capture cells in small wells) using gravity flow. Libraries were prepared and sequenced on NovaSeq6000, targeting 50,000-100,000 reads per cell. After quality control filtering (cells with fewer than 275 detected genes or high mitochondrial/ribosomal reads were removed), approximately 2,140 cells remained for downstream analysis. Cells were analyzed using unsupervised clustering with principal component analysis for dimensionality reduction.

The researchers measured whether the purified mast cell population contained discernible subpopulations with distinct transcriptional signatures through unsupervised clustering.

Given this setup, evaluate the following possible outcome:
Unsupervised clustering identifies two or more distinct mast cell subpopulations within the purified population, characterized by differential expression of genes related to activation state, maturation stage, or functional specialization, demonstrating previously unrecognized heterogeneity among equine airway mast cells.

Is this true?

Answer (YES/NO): NO